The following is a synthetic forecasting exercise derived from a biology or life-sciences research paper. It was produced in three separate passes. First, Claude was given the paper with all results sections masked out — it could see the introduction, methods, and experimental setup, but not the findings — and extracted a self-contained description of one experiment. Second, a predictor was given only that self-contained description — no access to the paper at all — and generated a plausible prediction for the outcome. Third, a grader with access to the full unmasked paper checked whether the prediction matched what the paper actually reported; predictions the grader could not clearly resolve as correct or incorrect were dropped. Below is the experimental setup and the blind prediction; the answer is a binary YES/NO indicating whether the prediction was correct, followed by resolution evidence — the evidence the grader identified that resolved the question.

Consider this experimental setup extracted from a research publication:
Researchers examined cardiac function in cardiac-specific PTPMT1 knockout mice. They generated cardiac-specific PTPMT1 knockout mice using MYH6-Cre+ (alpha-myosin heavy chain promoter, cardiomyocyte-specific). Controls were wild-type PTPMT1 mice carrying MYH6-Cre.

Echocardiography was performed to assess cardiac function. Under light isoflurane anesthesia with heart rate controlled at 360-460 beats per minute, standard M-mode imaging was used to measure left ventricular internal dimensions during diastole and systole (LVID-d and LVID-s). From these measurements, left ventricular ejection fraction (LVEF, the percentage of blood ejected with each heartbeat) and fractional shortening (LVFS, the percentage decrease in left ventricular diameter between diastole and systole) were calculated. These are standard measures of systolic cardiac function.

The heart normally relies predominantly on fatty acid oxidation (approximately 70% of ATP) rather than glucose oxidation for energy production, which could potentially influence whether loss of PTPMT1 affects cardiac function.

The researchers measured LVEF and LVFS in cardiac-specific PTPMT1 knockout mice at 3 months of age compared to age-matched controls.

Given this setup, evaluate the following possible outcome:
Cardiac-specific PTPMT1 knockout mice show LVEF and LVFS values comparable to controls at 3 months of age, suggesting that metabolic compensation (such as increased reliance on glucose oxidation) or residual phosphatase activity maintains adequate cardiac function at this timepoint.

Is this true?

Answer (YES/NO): NO